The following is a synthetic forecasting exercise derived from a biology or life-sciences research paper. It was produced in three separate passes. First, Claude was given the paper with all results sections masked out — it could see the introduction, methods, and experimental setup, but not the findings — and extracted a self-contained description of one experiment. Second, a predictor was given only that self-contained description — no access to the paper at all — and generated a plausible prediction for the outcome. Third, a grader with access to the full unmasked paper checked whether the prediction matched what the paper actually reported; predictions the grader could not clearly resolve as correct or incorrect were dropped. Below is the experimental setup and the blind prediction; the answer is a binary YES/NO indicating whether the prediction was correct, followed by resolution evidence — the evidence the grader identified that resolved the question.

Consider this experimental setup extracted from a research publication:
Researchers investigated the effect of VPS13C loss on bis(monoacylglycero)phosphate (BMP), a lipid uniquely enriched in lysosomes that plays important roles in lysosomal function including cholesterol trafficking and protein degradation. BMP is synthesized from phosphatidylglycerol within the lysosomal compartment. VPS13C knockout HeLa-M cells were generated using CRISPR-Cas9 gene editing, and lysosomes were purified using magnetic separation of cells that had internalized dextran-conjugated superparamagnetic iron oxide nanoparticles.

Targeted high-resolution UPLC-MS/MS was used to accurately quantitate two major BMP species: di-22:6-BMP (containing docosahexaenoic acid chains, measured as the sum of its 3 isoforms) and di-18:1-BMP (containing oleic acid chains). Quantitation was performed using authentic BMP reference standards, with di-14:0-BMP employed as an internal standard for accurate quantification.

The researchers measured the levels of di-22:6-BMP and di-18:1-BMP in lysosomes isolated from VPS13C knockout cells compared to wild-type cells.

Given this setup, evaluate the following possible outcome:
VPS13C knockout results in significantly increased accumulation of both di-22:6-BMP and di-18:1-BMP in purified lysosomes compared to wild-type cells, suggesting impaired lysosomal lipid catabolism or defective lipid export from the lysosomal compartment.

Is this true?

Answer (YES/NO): NO